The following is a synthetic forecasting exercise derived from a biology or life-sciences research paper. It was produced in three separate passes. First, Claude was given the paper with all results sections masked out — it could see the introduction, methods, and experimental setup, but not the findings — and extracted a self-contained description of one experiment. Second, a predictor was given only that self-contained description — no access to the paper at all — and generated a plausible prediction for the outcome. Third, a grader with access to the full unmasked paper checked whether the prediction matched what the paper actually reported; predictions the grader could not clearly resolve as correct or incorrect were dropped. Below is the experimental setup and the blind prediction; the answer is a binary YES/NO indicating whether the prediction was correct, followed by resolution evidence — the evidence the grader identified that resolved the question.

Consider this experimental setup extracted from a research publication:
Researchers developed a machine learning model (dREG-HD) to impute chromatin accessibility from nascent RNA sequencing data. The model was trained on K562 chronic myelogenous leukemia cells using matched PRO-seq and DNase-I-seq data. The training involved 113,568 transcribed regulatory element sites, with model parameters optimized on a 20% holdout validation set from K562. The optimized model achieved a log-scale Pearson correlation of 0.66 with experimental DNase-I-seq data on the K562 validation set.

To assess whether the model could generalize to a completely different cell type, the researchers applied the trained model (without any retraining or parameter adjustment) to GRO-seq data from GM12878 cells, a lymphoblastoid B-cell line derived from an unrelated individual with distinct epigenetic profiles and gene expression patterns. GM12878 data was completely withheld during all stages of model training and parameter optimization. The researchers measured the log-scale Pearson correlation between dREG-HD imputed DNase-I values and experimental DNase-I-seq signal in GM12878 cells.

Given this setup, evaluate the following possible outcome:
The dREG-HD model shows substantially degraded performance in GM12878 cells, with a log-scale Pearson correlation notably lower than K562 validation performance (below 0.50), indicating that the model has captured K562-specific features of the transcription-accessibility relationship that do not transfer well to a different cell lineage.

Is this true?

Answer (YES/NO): NO